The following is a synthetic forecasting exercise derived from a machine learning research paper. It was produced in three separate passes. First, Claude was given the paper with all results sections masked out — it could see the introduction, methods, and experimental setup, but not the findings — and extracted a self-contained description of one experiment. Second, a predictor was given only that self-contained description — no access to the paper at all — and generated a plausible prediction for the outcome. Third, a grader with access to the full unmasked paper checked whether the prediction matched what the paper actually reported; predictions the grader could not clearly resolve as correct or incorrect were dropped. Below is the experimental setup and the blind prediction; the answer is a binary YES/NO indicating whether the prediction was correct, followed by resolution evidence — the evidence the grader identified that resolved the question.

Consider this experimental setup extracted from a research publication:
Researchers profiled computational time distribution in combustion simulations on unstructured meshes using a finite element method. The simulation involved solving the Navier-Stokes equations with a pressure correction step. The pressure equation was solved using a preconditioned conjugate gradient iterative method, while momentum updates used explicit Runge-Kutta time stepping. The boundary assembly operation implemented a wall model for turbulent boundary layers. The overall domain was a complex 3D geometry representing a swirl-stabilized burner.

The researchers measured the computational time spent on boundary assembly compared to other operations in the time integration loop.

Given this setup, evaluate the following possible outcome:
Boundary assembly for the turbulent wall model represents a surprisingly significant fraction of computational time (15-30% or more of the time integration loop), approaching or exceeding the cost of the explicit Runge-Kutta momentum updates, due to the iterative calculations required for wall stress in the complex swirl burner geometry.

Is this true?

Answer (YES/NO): NO